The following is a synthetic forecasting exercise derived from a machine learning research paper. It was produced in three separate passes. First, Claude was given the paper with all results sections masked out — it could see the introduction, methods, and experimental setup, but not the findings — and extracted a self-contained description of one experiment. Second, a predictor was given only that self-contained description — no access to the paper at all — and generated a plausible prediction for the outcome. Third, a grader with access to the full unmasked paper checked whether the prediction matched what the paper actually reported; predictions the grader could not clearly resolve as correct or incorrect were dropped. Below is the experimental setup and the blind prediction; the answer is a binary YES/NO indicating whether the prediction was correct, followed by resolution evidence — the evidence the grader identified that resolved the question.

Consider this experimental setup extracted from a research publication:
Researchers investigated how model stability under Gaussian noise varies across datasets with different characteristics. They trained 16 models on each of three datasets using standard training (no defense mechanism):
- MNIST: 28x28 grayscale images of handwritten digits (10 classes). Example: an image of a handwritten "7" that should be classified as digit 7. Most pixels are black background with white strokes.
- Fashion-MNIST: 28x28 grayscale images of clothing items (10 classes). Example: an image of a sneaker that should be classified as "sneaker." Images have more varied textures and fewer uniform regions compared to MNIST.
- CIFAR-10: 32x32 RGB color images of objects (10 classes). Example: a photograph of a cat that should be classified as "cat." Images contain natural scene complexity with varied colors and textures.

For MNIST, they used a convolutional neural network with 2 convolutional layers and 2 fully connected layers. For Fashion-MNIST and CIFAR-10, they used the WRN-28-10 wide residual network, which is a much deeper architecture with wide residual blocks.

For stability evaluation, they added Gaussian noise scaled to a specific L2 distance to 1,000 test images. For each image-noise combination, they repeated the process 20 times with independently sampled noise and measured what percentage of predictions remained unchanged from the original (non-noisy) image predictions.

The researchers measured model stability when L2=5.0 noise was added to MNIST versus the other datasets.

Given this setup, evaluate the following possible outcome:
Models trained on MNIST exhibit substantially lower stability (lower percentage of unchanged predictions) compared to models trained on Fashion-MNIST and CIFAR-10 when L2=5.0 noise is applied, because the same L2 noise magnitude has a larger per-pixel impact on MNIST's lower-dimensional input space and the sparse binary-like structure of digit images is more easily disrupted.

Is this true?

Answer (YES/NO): NO